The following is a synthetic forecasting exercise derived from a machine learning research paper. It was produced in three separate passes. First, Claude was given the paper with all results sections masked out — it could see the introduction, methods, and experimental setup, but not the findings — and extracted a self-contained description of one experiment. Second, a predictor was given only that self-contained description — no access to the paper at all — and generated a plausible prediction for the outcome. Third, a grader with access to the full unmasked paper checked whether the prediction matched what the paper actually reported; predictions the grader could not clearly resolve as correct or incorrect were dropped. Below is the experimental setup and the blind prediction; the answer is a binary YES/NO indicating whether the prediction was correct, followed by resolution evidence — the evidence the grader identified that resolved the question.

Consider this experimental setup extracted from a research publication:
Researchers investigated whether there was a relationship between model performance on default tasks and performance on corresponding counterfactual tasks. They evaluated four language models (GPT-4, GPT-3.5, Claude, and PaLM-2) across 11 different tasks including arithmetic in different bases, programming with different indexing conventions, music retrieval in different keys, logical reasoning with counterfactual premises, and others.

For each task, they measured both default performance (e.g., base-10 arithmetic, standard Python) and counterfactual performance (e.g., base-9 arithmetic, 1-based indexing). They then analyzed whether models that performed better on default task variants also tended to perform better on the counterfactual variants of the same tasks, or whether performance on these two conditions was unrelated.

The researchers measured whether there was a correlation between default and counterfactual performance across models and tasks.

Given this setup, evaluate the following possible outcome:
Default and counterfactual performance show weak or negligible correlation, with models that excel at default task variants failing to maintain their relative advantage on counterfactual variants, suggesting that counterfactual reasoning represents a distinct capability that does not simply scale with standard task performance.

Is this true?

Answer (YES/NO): NO